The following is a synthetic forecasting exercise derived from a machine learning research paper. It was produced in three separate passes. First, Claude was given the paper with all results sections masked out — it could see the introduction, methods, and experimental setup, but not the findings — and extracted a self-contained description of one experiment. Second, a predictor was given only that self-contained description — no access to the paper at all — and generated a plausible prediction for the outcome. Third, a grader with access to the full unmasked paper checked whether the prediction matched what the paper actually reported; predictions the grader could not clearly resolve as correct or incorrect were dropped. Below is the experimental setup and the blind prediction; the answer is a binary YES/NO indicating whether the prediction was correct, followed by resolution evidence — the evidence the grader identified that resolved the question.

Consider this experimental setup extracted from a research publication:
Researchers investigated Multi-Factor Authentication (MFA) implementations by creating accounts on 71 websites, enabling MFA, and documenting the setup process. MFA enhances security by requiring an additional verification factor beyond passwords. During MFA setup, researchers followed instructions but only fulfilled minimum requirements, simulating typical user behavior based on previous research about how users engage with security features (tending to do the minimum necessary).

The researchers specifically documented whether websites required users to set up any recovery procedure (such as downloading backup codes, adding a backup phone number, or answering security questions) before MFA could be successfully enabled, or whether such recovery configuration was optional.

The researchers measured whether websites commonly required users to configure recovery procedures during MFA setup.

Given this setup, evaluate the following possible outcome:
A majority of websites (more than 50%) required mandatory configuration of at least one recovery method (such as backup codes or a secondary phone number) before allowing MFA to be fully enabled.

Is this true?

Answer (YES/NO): NO